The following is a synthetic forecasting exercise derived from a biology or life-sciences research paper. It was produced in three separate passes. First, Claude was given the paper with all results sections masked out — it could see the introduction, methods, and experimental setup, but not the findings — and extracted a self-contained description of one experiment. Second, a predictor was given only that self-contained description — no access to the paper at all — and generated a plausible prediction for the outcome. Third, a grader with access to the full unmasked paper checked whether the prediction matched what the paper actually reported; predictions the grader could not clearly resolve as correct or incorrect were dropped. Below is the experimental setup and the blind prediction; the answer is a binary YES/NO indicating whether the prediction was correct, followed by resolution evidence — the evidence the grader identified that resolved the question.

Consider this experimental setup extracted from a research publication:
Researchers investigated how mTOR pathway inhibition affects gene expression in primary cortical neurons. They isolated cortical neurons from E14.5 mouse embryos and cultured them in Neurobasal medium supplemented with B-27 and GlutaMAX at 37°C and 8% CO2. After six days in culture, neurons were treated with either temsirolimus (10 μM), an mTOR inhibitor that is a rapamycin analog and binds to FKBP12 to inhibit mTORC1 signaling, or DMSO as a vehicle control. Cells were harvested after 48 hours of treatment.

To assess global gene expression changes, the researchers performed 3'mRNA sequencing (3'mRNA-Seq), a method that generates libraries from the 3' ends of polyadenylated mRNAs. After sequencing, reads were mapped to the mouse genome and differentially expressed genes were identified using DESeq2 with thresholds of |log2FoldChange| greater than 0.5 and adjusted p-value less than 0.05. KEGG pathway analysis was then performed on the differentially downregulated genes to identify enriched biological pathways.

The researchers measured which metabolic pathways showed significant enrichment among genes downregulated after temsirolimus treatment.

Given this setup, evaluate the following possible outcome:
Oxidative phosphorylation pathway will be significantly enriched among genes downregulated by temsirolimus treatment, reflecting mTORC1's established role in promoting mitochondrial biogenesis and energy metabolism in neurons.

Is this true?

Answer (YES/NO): NO